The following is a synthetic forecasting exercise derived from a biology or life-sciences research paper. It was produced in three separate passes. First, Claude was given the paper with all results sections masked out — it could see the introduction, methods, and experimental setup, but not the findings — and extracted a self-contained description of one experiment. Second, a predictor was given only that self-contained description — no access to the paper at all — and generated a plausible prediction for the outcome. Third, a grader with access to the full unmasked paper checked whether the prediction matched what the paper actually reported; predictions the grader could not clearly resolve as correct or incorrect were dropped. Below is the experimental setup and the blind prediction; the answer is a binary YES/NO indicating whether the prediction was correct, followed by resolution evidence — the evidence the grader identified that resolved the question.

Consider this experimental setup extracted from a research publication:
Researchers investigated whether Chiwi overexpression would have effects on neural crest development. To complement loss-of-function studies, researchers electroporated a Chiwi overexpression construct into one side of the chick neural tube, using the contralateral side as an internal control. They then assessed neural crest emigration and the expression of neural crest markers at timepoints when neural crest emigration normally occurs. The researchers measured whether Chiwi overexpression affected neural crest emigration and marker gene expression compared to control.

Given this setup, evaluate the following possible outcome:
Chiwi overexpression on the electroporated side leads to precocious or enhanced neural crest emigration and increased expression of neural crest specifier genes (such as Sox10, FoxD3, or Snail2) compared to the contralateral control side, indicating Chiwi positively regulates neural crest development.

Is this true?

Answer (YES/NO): NO